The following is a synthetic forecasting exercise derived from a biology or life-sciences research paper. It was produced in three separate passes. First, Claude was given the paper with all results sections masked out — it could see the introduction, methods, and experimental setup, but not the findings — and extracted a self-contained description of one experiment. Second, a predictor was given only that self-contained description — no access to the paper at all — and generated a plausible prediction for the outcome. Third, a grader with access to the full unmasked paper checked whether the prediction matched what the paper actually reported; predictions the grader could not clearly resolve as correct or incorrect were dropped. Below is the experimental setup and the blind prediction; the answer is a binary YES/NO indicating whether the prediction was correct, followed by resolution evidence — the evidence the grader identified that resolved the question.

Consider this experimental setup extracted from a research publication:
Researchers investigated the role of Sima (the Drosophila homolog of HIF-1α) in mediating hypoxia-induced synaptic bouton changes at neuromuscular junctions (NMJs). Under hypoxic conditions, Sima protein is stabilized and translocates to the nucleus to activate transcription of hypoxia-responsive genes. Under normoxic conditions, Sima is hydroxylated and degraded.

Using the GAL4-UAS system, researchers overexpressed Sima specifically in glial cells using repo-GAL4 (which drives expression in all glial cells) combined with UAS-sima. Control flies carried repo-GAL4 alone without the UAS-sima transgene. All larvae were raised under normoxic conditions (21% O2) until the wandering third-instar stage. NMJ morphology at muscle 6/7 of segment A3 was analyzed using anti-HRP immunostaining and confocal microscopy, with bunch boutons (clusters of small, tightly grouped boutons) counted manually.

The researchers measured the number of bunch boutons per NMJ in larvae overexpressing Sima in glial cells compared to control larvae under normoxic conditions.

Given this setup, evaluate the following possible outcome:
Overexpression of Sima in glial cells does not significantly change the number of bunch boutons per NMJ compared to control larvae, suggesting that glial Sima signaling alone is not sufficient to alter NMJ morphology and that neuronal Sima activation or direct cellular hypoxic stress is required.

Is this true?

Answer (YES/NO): NO